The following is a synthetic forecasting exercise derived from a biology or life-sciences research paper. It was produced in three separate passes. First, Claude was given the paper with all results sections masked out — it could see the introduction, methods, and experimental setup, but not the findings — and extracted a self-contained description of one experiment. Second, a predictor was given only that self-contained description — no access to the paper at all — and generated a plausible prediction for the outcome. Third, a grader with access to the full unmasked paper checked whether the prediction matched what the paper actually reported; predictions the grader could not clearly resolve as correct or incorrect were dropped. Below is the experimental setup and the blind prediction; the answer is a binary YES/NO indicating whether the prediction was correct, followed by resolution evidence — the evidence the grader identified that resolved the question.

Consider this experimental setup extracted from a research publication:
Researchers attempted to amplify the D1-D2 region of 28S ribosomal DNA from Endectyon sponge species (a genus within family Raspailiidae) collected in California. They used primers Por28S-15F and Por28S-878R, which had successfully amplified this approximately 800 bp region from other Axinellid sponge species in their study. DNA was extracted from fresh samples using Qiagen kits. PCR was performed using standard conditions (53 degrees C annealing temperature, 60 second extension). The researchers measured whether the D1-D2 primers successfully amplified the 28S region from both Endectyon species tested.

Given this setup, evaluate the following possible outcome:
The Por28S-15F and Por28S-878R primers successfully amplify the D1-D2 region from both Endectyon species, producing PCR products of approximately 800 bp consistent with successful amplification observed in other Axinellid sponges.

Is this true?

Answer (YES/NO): NO